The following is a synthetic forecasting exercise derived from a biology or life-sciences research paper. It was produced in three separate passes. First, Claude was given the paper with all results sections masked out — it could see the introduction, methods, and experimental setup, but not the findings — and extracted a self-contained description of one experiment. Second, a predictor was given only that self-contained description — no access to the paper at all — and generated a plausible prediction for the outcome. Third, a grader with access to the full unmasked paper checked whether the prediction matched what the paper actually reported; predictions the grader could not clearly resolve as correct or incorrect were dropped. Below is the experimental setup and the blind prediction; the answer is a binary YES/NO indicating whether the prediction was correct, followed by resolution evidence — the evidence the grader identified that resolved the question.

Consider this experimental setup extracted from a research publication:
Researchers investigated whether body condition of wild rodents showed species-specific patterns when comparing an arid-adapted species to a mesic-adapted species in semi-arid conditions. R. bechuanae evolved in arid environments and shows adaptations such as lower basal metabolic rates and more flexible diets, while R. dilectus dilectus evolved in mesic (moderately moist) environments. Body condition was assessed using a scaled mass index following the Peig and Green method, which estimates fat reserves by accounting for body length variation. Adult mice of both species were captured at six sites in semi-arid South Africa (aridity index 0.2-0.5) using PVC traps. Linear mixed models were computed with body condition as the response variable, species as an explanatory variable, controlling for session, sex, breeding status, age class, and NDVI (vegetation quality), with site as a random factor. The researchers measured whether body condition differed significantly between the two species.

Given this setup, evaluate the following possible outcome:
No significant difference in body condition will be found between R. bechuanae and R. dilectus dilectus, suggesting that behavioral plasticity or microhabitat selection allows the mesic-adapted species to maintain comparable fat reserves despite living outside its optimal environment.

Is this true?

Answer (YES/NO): YES